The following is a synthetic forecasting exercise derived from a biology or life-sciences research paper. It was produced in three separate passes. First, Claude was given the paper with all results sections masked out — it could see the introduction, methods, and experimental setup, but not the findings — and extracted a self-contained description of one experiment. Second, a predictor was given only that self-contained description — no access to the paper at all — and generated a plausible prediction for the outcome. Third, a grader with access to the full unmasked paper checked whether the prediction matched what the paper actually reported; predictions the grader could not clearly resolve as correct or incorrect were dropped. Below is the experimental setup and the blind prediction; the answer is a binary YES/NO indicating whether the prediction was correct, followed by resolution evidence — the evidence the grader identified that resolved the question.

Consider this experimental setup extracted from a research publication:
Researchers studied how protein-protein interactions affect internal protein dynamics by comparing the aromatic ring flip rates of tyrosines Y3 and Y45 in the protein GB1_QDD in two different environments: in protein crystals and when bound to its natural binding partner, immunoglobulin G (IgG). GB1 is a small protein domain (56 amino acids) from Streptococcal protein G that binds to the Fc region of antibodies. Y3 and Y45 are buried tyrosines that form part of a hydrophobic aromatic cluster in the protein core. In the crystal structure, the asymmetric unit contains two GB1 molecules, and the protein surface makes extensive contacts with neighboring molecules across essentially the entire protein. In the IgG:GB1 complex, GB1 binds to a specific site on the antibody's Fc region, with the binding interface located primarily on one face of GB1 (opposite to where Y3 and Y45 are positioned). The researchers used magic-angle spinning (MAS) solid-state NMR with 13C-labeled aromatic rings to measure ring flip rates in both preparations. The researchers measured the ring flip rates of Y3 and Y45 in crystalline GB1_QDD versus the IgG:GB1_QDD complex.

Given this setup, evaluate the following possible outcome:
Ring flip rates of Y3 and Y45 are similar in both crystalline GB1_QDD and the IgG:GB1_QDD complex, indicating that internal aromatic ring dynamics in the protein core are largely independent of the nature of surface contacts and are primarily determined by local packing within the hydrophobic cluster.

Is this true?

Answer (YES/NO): NO